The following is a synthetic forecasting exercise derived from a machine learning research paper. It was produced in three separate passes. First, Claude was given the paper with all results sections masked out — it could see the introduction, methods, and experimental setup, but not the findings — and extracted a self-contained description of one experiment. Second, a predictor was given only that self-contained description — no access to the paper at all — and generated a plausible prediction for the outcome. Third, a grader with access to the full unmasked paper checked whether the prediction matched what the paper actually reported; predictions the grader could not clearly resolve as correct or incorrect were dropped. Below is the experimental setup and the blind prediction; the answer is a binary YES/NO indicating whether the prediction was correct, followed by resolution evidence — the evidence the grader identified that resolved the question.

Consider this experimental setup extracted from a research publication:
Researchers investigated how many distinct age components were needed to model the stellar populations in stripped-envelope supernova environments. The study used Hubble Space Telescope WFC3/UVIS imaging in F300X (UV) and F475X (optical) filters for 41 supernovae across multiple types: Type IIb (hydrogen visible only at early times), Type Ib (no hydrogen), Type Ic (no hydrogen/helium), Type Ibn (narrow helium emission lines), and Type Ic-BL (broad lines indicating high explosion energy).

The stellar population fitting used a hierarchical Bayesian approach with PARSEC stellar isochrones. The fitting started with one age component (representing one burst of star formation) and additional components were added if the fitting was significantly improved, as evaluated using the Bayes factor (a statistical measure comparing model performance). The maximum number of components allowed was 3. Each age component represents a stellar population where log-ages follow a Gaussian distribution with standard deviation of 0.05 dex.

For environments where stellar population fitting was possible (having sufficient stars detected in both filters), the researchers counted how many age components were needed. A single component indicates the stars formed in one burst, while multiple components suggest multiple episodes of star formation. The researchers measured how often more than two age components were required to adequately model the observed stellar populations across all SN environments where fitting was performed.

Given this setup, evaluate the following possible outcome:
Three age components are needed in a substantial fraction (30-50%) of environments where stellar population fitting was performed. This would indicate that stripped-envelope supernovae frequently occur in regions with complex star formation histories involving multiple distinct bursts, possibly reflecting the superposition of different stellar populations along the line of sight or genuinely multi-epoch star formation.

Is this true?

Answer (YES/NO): NO